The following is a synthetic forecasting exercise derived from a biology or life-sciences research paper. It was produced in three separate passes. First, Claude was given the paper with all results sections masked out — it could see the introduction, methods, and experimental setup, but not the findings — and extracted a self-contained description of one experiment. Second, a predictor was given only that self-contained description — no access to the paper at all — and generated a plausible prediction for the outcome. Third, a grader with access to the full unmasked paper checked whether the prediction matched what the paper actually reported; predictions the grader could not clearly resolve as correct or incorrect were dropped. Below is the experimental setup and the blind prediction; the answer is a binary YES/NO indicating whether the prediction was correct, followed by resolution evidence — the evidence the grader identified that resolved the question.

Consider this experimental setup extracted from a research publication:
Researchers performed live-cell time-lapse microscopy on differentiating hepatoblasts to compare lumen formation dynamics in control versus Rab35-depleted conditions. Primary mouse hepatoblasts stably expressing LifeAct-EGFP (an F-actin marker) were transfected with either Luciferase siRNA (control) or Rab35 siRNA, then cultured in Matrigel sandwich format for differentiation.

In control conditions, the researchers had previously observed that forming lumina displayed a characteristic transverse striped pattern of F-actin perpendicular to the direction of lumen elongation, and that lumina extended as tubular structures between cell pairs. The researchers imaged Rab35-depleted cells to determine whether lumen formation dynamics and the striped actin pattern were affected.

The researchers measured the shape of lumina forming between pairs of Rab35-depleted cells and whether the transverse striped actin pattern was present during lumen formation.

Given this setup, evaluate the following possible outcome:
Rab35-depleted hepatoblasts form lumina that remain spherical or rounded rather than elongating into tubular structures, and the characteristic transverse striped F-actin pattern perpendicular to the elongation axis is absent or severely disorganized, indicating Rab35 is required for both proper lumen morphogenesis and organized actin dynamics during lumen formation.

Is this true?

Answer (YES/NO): YES